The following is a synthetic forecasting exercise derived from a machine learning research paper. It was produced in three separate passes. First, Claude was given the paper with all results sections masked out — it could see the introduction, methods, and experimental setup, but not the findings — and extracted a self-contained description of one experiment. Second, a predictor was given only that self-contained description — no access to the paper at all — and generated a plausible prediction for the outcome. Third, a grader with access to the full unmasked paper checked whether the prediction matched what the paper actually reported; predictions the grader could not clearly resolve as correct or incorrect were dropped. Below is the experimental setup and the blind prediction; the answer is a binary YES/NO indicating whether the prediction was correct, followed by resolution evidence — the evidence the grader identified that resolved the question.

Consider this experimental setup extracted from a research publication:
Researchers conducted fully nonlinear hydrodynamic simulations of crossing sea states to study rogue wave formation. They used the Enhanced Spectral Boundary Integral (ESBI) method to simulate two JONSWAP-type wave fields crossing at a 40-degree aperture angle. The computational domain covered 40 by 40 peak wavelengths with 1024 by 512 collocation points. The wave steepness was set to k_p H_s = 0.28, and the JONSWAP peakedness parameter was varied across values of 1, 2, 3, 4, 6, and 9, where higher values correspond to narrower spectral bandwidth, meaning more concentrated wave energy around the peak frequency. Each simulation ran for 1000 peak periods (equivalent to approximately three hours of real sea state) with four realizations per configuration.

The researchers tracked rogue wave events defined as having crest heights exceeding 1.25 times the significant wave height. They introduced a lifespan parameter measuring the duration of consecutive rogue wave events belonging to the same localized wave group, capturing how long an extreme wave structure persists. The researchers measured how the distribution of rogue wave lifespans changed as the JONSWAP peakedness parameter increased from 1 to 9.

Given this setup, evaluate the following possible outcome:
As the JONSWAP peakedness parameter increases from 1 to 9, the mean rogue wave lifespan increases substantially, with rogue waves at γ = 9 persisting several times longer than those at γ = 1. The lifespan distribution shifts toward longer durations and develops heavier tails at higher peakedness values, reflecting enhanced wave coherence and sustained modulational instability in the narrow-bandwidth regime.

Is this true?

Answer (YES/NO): NO